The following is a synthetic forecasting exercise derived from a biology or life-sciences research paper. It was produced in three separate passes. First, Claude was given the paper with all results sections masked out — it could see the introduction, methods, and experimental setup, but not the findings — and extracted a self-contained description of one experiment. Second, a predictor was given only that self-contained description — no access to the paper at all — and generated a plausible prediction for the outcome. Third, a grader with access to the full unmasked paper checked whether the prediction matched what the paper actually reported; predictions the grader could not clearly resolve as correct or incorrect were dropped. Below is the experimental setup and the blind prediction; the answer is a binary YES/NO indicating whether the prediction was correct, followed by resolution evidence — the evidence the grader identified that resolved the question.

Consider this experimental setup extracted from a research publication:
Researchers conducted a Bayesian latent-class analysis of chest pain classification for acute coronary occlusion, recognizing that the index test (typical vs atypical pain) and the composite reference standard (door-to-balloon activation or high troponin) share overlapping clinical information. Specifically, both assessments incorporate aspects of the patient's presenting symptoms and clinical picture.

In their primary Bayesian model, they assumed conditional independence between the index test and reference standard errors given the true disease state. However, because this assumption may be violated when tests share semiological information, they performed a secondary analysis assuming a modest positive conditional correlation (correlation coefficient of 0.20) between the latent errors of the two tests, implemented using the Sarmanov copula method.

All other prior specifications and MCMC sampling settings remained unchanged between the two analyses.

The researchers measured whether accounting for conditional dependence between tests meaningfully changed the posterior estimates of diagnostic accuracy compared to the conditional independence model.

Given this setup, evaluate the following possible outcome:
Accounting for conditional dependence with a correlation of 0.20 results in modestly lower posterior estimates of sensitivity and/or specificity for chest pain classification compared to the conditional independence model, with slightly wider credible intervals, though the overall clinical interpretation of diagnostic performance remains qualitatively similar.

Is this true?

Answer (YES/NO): NO